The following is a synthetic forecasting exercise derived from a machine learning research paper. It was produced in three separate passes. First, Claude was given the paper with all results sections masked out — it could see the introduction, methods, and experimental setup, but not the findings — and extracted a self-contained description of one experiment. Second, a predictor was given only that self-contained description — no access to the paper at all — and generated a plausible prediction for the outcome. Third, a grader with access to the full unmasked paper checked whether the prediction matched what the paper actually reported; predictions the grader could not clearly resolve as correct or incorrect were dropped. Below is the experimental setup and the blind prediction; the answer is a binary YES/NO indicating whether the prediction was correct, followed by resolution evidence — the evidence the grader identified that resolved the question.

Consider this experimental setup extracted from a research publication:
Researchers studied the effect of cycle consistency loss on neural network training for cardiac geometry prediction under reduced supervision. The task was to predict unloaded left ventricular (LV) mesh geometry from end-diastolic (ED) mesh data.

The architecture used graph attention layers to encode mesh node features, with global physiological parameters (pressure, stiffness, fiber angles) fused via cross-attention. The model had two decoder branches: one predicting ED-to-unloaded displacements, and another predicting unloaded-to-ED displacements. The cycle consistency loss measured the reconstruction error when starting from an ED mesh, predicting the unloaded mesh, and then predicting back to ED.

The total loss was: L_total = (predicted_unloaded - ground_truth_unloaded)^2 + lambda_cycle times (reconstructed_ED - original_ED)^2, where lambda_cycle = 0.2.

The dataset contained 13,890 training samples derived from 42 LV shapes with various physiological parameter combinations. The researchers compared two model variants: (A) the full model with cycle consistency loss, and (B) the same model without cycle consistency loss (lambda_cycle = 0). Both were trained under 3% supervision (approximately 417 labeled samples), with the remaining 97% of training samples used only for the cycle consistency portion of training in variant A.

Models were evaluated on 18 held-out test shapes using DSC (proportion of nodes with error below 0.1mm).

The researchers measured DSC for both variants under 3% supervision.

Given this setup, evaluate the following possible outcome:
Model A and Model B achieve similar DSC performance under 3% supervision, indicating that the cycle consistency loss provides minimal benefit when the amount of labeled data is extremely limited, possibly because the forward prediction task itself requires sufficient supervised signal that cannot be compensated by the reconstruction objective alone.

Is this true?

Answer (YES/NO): NO